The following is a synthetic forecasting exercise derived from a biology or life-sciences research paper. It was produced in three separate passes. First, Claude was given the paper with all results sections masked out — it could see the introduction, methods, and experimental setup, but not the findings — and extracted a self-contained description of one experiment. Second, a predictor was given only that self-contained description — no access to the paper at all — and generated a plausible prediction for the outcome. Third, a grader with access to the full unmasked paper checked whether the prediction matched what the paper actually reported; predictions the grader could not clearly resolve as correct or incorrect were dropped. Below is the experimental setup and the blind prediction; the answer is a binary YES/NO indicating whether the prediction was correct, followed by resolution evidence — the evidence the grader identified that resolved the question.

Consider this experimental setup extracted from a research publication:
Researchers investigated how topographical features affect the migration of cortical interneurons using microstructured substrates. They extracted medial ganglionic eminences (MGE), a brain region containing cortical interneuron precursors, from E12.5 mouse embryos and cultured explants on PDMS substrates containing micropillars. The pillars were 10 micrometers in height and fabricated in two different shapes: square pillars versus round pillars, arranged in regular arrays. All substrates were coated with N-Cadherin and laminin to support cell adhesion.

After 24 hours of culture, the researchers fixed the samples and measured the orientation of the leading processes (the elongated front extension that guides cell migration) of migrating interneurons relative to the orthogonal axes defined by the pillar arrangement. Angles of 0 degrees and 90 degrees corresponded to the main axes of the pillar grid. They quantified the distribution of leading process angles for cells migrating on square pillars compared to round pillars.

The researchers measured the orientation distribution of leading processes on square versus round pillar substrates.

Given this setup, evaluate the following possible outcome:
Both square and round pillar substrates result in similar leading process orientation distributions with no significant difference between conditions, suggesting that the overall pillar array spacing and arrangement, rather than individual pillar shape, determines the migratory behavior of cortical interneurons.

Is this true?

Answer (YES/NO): NO